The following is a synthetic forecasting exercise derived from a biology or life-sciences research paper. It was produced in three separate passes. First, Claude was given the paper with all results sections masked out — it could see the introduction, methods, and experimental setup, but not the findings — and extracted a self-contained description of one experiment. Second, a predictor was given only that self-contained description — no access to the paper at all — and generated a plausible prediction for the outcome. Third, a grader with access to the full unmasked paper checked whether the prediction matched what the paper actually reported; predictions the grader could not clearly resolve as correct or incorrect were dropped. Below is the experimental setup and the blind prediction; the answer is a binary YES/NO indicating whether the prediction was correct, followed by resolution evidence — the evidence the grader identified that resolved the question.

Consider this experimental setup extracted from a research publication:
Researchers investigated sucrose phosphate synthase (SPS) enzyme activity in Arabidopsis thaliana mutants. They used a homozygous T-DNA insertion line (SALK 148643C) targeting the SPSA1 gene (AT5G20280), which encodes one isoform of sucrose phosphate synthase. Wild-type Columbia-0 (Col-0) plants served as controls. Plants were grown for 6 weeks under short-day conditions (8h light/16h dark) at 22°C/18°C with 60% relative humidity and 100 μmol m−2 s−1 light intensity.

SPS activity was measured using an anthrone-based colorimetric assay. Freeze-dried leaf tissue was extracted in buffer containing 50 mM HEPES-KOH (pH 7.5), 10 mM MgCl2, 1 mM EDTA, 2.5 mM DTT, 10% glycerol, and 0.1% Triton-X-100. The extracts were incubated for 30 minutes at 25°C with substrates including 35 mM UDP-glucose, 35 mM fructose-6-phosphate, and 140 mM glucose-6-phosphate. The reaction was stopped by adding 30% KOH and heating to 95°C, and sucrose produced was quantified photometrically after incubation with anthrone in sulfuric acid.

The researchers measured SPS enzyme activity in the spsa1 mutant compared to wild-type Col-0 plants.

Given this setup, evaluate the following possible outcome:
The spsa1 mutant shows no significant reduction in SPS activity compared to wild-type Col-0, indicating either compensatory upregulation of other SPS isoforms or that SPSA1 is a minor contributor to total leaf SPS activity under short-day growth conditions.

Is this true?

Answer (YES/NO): NO